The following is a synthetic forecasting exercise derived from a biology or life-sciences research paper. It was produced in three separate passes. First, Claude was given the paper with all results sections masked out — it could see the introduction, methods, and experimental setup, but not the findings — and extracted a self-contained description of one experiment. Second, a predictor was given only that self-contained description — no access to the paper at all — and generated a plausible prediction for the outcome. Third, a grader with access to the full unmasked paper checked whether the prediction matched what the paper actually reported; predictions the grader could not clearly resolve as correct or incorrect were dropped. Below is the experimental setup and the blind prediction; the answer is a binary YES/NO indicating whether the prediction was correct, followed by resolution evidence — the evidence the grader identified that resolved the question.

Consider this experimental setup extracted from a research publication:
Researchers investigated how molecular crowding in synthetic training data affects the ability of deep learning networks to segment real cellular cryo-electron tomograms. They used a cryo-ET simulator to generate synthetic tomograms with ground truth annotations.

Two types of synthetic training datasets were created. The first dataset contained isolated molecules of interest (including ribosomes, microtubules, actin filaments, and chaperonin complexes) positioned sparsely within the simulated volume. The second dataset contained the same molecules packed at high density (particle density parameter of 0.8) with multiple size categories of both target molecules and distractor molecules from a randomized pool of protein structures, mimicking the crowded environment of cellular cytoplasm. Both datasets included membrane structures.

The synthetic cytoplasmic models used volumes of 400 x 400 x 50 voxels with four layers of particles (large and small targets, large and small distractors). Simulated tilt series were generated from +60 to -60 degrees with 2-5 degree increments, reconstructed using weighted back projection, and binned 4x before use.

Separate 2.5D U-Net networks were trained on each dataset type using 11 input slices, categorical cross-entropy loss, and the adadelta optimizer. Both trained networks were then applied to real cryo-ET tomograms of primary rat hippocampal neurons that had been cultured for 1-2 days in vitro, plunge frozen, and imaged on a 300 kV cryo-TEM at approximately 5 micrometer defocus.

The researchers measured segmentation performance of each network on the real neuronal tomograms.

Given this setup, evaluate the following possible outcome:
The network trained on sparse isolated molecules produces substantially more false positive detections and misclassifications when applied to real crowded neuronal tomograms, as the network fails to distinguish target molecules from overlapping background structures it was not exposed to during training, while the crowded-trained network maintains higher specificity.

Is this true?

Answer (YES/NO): YES